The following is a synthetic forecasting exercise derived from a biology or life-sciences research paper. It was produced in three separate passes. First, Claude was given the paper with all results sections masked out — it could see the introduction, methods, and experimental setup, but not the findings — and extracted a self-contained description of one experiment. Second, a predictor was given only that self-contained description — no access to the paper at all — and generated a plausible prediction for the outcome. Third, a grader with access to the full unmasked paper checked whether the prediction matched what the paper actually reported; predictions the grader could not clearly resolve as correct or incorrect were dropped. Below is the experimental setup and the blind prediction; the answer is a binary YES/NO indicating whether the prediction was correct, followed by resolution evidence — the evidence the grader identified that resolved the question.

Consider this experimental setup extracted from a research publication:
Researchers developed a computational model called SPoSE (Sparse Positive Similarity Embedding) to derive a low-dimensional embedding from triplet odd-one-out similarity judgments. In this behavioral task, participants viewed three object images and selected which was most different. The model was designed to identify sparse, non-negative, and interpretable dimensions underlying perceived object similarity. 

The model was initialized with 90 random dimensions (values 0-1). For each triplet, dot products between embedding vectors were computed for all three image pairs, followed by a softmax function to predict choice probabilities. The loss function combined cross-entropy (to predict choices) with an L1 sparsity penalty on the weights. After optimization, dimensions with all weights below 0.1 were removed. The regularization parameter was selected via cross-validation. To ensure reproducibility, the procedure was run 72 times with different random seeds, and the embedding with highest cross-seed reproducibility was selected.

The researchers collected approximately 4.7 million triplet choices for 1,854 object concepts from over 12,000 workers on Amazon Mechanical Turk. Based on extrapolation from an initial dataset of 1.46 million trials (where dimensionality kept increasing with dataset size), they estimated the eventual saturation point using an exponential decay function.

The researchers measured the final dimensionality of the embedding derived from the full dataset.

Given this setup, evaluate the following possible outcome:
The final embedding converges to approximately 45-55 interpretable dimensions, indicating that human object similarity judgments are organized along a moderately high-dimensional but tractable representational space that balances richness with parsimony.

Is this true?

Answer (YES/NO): NO